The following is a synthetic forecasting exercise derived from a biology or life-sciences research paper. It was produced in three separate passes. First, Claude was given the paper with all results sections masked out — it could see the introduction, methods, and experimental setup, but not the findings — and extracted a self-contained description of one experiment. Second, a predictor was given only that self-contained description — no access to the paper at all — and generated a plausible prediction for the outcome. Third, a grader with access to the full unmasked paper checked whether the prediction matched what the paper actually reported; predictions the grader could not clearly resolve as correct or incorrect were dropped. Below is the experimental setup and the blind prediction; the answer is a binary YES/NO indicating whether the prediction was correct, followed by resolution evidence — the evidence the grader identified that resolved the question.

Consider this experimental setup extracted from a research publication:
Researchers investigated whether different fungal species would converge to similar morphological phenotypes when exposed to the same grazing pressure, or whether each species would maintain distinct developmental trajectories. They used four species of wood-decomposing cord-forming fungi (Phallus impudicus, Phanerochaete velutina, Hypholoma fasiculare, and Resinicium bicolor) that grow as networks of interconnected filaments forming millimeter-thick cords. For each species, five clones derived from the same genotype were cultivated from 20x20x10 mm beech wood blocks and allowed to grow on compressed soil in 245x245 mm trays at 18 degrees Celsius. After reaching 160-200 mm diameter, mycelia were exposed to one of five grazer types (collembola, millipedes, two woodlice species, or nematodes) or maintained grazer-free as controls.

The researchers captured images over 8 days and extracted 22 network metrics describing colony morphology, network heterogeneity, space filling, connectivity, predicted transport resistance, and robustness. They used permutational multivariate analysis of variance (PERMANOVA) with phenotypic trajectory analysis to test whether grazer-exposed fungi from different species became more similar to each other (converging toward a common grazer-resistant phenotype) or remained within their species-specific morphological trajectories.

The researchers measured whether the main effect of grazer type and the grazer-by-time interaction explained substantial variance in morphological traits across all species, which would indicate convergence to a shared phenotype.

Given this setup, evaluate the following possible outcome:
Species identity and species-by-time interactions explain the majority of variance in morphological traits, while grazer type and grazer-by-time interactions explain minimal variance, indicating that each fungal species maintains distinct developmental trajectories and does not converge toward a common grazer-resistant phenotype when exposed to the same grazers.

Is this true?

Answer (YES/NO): YES